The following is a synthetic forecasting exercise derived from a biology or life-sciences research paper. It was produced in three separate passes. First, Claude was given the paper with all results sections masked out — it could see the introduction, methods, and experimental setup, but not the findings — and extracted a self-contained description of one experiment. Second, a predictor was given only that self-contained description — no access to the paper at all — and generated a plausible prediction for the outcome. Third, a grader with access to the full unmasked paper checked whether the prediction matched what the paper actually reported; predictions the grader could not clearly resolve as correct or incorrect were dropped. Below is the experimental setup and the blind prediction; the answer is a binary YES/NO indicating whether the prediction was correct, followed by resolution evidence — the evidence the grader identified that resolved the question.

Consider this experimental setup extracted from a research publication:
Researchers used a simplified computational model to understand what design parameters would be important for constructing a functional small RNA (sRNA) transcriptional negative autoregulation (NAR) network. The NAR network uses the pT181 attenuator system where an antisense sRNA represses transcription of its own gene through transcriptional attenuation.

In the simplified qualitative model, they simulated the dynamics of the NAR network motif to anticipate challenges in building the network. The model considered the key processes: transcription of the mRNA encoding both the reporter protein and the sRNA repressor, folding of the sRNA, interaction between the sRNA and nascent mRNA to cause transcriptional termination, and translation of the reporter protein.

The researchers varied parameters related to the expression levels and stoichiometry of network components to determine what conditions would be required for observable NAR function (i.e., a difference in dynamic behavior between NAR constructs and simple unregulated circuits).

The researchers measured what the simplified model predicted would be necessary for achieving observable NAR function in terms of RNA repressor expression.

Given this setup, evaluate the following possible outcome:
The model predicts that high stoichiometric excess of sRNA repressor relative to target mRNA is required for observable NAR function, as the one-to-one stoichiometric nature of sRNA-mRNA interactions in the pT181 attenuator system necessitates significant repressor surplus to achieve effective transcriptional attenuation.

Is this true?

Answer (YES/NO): NO